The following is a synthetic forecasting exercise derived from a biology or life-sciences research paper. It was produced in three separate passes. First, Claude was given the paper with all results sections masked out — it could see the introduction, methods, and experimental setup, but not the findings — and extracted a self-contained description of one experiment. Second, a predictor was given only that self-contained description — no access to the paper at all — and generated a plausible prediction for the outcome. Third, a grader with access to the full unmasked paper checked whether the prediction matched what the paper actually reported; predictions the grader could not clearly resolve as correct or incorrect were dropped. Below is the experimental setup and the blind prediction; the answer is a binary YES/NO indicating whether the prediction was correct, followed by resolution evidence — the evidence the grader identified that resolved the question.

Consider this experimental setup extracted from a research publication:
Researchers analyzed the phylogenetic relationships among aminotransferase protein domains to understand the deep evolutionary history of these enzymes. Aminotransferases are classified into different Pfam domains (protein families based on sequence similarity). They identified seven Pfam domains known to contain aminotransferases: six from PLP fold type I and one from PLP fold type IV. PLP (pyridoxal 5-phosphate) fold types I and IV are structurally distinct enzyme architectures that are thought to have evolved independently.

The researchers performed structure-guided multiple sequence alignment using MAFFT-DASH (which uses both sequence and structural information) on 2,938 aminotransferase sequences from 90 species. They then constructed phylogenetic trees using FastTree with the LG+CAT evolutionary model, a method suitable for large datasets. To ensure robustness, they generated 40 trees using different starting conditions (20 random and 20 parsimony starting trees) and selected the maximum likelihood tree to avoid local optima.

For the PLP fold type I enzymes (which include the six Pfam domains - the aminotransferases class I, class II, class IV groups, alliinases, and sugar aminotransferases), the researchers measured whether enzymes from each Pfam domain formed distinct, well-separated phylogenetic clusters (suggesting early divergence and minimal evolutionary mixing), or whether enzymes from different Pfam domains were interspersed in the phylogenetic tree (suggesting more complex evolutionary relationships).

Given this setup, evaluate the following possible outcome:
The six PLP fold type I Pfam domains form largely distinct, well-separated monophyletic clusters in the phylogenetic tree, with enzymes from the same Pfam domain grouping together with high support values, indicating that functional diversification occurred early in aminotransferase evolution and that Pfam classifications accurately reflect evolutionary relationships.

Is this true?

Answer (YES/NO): YES